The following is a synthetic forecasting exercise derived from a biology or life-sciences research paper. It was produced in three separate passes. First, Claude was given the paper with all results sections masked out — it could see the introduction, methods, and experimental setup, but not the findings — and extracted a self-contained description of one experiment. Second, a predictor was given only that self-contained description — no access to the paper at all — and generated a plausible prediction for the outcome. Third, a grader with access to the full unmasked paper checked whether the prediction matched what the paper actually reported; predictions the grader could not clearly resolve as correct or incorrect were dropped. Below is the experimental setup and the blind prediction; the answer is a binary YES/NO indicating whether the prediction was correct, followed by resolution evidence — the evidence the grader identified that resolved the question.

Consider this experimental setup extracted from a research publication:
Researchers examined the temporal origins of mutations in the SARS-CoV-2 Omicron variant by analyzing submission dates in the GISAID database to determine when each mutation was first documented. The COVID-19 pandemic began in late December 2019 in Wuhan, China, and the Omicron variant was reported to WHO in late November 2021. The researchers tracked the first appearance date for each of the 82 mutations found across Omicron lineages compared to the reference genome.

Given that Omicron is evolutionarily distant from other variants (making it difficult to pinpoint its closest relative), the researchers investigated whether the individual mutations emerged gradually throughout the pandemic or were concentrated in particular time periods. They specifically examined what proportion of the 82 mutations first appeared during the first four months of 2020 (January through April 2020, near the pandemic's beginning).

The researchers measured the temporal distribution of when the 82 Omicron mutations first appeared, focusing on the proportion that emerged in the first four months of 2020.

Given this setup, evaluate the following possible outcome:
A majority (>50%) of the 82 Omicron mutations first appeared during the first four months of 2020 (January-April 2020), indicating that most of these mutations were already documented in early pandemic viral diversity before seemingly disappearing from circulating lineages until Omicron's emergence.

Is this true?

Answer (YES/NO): YES